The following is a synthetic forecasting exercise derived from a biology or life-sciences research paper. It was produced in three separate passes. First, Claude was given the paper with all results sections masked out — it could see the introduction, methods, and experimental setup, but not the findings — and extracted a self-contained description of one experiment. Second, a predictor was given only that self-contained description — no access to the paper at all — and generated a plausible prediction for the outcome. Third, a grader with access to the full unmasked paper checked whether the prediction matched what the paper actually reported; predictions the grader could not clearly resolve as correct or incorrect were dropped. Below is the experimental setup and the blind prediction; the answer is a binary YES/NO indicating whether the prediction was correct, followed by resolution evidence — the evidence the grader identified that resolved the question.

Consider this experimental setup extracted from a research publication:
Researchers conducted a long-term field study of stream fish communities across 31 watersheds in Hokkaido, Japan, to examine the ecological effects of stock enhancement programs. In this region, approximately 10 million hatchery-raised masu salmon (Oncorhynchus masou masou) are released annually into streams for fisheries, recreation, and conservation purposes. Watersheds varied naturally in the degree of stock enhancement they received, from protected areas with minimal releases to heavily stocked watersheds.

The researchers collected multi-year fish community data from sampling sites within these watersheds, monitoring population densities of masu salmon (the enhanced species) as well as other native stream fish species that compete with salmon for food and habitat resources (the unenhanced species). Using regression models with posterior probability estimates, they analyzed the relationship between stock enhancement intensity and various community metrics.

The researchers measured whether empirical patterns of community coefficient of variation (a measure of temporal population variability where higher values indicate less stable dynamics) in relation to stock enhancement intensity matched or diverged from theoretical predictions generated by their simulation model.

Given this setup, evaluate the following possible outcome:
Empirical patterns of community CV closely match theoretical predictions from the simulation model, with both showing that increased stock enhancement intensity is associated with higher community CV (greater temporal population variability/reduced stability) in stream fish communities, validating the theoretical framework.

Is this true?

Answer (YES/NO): YES